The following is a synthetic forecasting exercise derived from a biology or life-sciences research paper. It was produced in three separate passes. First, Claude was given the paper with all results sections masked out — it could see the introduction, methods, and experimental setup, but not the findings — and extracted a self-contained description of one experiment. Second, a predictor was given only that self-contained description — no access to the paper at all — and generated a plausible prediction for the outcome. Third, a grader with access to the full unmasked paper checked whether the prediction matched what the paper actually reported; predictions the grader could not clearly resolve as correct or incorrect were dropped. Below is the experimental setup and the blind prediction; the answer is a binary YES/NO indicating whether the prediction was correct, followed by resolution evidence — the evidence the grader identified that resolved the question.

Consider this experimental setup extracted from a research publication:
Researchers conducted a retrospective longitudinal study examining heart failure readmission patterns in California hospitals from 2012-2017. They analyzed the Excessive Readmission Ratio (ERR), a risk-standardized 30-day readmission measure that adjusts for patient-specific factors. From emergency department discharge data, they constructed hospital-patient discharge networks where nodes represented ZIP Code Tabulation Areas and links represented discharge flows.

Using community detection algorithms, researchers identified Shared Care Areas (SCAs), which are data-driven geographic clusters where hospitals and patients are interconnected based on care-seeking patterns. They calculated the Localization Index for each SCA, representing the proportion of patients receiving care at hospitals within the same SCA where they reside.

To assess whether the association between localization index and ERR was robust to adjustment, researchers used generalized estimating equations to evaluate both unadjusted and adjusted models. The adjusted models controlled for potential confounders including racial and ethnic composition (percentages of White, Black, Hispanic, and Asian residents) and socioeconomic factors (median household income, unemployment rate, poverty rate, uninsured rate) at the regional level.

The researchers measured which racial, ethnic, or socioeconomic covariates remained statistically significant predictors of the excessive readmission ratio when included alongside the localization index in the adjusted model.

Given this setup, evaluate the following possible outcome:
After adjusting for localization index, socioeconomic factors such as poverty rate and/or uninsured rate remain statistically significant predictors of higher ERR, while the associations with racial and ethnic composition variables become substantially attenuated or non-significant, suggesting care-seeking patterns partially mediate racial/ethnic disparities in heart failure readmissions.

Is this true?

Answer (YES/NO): NO